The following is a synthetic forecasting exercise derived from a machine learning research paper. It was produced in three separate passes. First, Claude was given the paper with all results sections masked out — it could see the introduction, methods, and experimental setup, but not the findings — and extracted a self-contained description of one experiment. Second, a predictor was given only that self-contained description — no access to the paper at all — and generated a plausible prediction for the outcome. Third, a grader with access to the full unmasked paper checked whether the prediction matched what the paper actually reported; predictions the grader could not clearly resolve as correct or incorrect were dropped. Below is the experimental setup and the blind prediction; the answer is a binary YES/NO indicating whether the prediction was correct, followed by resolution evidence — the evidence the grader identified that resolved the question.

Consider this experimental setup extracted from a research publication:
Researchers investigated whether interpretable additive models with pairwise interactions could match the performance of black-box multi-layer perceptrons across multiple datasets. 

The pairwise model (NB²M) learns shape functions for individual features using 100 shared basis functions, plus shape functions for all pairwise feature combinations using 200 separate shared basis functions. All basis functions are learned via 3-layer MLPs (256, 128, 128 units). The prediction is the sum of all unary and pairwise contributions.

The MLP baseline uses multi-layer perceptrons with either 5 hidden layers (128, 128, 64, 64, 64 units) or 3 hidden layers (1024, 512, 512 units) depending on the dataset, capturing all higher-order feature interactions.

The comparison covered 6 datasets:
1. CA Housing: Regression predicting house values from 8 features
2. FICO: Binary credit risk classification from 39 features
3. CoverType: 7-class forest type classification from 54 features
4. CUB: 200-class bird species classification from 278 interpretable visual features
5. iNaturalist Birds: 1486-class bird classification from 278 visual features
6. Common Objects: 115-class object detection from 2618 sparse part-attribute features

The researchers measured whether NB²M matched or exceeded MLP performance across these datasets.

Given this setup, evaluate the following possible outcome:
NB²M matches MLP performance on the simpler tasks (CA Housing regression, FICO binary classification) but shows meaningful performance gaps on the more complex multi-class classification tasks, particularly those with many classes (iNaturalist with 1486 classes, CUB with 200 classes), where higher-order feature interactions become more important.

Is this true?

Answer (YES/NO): NO